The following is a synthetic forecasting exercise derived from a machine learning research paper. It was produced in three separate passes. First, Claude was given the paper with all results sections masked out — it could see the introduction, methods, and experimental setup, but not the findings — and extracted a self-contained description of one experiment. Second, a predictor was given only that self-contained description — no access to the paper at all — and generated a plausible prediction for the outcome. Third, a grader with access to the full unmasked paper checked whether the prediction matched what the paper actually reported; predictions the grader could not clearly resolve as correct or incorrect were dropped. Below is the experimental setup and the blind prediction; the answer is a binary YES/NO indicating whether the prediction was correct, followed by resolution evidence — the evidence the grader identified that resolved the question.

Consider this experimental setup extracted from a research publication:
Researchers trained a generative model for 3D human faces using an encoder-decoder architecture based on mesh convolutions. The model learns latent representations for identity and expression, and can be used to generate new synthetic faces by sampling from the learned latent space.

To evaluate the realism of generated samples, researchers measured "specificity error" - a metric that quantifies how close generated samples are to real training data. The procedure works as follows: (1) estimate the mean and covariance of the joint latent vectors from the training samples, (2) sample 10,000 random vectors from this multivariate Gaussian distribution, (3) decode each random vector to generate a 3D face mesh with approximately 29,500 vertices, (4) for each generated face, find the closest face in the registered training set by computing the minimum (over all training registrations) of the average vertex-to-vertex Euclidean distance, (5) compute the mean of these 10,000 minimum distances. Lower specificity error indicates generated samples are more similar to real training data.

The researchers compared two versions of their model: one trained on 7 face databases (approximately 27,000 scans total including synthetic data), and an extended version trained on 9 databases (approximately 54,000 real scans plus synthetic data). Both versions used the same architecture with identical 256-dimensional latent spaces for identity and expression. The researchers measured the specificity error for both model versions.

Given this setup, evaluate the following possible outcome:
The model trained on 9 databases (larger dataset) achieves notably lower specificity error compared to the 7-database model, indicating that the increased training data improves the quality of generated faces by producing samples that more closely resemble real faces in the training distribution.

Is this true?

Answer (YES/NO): YES